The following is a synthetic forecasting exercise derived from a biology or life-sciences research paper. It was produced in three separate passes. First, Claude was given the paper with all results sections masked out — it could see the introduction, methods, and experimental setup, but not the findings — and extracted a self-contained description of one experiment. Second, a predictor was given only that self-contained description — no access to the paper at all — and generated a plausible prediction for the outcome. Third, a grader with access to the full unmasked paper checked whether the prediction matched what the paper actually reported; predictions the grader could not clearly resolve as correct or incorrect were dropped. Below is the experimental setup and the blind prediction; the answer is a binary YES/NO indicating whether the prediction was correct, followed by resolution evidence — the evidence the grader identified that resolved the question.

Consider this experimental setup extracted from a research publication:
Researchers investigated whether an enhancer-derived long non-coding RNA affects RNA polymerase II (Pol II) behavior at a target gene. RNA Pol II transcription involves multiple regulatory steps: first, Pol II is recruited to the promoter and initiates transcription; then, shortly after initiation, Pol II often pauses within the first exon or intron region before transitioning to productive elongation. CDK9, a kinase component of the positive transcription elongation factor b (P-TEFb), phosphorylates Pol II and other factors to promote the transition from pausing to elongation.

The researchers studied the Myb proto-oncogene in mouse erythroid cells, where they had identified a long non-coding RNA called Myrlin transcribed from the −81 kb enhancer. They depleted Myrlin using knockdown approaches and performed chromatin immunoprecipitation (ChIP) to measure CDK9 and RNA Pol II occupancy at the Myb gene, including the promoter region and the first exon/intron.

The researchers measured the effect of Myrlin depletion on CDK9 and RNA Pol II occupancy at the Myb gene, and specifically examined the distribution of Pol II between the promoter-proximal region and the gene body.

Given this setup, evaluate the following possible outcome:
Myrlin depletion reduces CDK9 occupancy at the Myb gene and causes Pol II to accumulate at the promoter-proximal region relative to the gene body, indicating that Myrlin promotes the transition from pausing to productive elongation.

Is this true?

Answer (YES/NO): YES